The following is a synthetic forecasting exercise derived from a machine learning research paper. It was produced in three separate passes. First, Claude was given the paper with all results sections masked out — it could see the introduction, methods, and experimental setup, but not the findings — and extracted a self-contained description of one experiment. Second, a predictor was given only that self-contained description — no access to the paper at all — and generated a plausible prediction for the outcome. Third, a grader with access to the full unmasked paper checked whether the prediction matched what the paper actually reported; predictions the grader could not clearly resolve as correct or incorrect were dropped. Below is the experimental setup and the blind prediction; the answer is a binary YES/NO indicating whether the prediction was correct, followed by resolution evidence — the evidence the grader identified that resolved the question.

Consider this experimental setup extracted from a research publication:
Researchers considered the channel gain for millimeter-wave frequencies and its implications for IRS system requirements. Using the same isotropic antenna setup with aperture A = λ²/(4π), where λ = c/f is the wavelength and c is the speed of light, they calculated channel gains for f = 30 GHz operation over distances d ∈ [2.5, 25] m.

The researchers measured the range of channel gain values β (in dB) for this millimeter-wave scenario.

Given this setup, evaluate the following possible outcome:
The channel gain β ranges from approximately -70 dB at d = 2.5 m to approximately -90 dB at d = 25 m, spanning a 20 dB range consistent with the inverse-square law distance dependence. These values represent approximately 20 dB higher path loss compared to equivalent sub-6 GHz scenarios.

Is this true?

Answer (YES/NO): NO